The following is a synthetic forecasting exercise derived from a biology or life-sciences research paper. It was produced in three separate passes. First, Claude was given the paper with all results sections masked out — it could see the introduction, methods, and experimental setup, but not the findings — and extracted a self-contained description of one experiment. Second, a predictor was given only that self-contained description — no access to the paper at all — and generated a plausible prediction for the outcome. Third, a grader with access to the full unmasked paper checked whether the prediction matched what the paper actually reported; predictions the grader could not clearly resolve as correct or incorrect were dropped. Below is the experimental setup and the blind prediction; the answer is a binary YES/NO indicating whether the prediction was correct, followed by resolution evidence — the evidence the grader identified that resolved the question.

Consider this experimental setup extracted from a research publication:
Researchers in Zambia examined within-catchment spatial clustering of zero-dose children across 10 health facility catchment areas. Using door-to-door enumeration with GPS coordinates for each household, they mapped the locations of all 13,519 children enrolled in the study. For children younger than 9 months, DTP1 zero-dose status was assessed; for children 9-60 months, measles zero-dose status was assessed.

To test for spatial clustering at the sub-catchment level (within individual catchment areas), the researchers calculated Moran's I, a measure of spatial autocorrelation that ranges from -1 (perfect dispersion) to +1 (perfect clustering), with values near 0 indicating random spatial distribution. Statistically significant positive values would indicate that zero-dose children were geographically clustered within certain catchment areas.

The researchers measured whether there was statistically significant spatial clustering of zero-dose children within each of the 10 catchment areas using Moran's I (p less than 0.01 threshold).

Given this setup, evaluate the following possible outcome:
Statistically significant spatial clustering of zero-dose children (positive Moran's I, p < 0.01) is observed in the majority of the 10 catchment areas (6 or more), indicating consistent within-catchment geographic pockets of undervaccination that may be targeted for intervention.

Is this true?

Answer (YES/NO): NO